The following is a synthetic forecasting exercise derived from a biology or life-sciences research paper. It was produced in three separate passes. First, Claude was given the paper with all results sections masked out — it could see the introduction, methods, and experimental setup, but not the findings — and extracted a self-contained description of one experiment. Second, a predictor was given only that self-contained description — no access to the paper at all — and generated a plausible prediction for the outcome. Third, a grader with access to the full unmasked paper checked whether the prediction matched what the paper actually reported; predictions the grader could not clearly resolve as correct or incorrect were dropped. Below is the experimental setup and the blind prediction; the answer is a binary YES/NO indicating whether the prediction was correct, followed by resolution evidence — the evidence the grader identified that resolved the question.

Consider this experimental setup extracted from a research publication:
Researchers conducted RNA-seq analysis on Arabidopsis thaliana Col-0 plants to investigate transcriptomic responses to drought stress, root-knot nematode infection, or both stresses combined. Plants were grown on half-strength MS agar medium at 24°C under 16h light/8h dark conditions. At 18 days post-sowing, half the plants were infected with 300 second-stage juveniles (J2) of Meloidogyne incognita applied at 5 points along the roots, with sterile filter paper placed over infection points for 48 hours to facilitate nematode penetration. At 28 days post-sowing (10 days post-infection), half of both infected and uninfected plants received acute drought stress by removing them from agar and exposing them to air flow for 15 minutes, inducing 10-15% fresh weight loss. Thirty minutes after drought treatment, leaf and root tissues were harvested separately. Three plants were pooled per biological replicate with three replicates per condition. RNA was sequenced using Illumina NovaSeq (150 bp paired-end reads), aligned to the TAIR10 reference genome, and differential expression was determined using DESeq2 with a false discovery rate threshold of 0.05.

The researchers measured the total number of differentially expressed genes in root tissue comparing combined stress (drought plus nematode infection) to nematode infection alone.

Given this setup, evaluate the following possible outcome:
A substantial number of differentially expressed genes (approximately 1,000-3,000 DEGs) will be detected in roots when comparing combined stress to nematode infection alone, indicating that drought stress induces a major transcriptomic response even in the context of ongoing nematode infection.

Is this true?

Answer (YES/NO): YES